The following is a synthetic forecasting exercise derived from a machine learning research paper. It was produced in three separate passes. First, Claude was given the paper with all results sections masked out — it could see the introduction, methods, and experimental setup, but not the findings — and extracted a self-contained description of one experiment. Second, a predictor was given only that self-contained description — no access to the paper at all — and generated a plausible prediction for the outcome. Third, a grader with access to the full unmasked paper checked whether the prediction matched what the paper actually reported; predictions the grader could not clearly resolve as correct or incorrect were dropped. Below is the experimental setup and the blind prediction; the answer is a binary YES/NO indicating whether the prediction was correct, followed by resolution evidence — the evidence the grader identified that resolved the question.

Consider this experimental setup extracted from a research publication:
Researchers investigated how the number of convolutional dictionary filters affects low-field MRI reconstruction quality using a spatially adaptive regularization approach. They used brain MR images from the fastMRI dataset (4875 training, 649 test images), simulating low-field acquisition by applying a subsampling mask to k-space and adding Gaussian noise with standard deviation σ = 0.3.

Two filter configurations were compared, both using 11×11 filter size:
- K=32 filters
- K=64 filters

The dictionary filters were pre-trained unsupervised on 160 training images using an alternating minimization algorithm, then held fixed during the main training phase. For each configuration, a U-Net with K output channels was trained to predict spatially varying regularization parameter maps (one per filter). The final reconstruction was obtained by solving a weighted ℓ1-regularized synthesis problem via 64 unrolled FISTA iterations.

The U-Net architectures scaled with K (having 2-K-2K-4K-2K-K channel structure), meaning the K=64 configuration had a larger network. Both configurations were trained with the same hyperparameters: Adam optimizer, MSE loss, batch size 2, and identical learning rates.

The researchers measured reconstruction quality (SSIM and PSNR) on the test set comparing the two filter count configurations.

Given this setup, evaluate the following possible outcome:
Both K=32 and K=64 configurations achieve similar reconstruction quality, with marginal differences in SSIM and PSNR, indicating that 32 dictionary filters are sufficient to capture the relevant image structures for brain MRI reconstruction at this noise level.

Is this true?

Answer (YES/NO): NO